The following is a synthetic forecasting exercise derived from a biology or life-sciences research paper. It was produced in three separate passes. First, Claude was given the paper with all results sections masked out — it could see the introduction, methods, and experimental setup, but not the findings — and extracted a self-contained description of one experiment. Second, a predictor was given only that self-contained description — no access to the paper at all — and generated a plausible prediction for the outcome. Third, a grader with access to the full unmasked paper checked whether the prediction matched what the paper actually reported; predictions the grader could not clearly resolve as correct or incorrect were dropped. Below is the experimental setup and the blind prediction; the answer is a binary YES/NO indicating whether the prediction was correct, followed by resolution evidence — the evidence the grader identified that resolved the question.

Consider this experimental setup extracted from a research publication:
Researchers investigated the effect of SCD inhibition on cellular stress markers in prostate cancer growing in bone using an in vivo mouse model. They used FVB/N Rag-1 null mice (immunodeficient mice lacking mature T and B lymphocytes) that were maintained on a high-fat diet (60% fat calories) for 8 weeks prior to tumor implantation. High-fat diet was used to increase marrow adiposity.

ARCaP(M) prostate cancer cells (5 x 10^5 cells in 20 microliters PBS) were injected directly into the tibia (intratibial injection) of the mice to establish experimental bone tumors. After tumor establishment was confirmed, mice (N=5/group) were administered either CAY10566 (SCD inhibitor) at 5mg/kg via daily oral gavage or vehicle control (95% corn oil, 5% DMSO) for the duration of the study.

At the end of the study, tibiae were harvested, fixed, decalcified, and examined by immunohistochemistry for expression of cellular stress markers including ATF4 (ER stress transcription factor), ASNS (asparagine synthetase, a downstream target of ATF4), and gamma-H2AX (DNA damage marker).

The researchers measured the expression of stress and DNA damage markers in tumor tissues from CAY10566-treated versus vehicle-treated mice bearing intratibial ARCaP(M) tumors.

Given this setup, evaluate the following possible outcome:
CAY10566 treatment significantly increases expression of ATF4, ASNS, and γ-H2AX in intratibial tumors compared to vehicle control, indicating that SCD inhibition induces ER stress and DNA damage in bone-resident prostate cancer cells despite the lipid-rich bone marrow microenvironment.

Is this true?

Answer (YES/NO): YES